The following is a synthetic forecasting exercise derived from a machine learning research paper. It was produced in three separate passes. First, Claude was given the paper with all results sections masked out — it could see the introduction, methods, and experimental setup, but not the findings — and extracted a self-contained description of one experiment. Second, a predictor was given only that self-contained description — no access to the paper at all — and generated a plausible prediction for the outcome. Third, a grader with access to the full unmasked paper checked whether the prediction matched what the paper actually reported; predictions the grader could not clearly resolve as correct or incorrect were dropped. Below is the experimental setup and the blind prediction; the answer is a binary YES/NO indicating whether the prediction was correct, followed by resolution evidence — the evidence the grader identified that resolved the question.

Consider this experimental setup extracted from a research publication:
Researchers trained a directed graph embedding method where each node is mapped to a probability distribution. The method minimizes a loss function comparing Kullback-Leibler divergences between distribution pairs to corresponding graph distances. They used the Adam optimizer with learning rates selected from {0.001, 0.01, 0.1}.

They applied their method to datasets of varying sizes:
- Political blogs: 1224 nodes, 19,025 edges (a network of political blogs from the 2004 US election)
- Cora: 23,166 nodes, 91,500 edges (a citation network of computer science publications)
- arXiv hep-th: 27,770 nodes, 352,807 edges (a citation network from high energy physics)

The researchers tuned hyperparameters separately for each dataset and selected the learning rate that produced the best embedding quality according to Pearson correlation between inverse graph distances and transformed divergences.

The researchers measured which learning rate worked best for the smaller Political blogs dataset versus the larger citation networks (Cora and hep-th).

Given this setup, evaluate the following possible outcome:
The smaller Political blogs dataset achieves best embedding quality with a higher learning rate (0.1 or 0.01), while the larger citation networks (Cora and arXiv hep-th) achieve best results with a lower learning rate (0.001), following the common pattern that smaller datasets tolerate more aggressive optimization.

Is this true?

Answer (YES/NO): YES